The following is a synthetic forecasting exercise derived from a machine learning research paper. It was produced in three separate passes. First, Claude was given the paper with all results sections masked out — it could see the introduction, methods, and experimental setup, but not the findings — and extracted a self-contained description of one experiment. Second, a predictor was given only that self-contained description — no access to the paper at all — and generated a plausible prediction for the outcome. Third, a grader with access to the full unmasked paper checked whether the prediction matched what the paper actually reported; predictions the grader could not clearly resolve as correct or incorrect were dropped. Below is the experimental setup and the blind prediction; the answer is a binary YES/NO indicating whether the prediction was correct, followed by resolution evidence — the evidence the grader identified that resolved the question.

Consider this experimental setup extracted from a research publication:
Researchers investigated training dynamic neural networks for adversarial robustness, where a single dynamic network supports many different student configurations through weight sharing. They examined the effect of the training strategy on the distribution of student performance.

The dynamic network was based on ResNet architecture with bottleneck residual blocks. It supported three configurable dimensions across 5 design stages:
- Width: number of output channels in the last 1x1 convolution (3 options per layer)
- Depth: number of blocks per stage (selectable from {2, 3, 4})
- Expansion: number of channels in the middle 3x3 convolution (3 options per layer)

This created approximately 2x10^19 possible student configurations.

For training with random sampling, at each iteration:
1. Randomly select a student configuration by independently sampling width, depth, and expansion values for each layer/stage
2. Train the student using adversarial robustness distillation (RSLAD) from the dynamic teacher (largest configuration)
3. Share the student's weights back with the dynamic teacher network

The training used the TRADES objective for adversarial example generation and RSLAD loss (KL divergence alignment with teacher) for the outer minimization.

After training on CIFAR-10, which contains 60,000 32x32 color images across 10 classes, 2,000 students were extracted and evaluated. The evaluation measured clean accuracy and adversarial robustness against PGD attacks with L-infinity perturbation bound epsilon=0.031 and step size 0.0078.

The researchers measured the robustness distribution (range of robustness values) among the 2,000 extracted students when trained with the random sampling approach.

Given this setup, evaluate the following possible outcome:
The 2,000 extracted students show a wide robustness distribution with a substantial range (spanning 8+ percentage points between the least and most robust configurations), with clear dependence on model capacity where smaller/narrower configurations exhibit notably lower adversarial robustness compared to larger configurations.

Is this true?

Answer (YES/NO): NO